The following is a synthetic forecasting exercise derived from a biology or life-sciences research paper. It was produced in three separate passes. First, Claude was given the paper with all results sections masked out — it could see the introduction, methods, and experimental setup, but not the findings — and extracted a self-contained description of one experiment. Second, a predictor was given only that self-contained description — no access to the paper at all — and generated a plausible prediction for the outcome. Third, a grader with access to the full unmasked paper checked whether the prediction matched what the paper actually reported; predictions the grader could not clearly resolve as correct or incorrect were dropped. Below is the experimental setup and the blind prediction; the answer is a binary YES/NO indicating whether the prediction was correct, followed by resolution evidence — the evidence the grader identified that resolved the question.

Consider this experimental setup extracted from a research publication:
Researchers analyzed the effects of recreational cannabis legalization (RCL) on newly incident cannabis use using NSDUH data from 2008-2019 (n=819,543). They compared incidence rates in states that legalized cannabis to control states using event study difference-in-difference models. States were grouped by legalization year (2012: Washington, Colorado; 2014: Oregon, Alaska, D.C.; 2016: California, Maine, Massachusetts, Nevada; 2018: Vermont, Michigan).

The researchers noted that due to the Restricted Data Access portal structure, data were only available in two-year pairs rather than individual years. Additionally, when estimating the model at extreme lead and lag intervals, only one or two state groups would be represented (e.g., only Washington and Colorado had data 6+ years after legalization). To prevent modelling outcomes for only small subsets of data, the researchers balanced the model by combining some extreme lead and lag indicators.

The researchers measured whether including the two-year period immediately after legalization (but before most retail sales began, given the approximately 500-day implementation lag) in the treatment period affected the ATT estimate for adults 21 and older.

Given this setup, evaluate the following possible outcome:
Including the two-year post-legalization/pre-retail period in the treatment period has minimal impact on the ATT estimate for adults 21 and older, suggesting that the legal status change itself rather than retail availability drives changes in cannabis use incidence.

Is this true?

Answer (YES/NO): NO